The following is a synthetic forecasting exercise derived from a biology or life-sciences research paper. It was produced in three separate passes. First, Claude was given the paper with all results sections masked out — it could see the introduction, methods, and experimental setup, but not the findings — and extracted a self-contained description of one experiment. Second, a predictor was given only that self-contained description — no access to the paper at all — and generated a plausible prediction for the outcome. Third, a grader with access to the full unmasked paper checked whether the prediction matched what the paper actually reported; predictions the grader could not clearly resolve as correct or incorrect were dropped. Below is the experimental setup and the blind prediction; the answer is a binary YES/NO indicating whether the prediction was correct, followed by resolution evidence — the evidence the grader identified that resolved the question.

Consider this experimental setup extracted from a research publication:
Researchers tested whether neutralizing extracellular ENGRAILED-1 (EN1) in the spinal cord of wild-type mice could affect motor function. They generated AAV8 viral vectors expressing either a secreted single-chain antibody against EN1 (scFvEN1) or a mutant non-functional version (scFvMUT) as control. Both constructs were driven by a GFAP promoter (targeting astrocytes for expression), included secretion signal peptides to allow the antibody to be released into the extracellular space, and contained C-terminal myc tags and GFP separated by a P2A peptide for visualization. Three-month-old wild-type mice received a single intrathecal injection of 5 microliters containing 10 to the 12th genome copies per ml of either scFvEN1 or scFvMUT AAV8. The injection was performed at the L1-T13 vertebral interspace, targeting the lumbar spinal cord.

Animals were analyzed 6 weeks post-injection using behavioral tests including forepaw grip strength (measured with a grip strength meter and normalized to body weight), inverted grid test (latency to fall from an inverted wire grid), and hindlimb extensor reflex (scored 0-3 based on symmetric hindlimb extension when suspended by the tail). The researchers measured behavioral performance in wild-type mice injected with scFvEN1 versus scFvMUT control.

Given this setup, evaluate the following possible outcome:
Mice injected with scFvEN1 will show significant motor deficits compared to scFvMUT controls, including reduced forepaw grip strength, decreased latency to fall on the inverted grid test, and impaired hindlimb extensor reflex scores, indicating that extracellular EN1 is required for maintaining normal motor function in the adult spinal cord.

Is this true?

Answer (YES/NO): YES